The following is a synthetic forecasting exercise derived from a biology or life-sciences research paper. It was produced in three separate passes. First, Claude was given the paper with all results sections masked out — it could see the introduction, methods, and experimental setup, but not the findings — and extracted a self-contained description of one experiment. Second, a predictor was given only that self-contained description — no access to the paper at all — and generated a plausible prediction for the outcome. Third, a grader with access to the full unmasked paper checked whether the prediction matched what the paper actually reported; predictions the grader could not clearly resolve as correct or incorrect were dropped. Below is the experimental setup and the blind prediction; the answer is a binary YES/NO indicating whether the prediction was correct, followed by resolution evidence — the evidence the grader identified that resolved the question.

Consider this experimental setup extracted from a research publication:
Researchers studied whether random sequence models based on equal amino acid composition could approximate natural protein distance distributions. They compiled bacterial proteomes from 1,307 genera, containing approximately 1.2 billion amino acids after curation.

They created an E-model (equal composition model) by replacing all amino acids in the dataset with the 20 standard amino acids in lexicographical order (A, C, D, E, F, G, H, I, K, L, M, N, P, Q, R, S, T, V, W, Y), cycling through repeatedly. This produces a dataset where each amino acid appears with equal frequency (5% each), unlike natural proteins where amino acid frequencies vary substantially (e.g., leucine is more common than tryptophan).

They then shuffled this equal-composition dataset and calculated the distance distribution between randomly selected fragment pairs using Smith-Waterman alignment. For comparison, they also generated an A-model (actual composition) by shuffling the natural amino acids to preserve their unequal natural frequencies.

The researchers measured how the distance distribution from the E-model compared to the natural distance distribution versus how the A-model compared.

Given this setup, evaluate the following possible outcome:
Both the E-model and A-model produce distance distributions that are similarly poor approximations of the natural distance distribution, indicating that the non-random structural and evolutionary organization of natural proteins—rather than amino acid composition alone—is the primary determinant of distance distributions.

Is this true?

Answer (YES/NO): NO